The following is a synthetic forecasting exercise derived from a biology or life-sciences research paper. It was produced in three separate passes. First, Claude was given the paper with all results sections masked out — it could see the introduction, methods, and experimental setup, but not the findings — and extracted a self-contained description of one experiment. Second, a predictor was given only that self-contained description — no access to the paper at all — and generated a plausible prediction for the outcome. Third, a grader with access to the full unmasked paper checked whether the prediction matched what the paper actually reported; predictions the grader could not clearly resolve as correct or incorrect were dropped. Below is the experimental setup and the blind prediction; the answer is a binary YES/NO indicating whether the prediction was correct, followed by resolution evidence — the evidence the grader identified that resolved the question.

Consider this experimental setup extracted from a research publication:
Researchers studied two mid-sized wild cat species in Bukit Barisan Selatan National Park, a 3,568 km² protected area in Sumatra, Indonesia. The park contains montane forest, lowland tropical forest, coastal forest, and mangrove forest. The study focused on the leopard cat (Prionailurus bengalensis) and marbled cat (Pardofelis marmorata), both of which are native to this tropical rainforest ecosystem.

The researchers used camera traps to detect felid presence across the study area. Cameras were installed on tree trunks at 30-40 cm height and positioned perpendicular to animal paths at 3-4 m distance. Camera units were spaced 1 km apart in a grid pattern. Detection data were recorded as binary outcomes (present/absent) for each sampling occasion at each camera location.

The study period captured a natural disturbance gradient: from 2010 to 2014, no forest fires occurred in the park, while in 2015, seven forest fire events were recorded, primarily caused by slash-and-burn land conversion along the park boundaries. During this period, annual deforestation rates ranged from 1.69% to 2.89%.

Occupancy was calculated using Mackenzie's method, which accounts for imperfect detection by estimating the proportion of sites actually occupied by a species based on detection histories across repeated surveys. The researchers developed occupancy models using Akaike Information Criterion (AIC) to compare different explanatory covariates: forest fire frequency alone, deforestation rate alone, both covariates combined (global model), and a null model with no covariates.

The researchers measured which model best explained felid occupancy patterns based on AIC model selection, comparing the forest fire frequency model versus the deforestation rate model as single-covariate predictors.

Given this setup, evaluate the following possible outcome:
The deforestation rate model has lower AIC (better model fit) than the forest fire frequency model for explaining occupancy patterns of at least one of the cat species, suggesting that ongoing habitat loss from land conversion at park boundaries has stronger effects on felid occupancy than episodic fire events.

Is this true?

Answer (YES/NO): YES